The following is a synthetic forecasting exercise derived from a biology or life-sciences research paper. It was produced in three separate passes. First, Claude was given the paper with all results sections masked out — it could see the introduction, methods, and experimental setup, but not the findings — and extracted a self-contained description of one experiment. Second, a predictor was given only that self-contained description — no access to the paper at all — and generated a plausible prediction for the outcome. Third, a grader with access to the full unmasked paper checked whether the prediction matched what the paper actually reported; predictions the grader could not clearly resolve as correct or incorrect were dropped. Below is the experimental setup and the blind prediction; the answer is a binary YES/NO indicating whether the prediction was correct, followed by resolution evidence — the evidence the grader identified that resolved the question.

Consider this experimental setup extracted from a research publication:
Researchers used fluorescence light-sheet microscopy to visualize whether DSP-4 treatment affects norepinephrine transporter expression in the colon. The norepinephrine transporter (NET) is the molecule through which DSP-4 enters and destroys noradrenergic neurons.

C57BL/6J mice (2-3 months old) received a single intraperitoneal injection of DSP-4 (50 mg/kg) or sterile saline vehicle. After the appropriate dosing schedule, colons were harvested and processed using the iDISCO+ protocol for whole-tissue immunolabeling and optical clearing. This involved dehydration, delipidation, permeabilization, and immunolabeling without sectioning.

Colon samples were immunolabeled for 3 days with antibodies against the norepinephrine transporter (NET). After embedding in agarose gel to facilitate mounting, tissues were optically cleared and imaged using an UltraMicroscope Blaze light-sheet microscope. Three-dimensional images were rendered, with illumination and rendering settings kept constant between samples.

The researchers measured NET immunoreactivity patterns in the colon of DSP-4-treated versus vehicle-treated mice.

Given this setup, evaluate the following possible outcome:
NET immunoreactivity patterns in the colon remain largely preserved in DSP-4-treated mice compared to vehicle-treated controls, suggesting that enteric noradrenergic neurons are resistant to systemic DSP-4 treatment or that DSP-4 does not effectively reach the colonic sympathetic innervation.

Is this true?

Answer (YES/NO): YES